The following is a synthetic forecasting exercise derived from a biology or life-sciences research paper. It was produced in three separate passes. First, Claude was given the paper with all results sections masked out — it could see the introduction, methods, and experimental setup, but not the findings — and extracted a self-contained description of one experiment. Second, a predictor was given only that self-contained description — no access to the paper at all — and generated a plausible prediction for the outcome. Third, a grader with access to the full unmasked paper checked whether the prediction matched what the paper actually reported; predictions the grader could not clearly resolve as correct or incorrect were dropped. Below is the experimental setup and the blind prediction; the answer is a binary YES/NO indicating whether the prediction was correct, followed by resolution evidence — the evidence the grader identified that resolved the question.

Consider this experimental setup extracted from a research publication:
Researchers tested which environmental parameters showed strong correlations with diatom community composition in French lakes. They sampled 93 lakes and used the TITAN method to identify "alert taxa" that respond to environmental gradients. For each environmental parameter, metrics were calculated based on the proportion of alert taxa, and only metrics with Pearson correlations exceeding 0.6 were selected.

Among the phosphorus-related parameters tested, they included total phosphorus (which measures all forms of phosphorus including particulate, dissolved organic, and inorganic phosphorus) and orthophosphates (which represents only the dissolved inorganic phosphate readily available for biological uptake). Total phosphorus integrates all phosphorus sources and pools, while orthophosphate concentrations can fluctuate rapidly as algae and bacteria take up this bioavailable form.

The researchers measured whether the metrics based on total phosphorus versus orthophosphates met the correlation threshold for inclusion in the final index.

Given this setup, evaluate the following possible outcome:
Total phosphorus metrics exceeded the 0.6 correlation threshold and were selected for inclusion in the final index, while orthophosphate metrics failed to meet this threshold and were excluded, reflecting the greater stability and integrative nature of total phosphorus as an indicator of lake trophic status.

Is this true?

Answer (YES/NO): YES